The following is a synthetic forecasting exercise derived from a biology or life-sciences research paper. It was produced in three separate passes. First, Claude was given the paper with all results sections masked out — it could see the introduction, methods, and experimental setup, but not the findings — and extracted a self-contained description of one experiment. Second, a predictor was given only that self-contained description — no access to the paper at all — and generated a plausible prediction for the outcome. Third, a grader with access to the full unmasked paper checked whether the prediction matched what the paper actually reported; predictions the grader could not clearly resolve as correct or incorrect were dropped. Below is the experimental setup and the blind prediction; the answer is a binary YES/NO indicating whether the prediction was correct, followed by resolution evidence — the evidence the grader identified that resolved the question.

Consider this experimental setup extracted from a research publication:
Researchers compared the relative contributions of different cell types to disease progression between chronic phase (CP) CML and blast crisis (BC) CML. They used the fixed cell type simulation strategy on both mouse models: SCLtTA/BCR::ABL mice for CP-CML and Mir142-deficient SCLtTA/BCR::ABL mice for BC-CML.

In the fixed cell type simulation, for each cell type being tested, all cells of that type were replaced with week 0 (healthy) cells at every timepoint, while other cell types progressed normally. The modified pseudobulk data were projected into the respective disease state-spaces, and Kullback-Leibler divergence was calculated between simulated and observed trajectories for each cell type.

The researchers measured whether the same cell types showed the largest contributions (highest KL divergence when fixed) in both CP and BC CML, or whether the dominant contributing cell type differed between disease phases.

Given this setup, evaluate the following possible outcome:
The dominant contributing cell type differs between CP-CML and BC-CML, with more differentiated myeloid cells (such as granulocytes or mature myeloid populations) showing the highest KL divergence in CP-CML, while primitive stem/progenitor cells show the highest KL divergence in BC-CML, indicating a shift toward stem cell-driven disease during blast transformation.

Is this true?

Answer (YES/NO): NO